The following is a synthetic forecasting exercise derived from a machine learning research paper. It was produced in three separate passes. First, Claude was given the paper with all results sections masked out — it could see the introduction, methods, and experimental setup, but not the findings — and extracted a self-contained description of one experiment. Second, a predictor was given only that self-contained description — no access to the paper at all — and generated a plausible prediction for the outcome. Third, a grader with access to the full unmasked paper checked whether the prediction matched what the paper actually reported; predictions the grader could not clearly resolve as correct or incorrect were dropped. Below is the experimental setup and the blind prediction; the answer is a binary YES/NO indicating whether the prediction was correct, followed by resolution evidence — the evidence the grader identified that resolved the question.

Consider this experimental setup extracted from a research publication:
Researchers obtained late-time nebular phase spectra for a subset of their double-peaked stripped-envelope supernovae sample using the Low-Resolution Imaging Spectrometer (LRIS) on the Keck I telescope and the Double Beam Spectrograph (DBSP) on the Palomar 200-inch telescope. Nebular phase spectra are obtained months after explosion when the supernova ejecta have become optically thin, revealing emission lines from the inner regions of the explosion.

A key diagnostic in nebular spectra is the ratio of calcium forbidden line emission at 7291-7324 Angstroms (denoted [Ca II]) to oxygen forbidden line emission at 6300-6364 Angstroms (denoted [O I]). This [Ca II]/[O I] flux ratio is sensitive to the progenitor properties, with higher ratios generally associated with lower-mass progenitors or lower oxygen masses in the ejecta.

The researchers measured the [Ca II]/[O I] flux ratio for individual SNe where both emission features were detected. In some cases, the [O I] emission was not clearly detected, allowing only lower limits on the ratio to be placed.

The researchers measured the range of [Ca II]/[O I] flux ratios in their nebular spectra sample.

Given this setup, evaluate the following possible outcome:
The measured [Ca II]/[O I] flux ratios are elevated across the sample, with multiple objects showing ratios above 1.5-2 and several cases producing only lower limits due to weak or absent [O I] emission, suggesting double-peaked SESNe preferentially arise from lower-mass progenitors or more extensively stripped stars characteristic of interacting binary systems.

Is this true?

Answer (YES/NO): NO